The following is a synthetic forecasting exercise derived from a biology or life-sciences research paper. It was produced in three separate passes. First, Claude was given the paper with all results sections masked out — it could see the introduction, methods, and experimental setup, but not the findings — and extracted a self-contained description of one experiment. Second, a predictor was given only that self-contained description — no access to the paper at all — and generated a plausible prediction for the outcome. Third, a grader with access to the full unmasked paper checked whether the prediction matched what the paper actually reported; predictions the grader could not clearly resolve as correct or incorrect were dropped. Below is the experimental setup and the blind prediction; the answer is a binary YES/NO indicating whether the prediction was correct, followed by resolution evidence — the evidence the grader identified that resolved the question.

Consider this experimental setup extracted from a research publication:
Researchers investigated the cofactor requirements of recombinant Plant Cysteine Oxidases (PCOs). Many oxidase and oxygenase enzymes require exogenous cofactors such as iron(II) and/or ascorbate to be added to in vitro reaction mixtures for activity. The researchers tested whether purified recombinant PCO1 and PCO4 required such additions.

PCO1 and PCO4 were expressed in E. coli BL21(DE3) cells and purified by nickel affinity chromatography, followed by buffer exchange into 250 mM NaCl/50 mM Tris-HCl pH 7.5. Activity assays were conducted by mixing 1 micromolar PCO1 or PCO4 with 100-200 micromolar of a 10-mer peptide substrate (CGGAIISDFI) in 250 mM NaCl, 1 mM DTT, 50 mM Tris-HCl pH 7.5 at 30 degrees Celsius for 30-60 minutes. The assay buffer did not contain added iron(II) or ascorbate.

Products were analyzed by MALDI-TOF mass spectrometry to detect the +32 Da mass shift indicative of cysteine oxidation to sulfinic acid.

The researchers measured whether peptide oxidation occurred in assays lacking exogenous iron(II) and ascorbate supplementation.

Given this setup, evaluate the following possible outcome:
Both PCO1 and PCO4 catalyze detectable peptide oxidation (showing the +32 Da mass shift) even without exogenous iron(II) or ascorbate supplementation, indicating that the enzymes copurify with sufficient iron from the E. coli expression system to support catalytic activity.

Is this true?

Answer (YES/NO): YES